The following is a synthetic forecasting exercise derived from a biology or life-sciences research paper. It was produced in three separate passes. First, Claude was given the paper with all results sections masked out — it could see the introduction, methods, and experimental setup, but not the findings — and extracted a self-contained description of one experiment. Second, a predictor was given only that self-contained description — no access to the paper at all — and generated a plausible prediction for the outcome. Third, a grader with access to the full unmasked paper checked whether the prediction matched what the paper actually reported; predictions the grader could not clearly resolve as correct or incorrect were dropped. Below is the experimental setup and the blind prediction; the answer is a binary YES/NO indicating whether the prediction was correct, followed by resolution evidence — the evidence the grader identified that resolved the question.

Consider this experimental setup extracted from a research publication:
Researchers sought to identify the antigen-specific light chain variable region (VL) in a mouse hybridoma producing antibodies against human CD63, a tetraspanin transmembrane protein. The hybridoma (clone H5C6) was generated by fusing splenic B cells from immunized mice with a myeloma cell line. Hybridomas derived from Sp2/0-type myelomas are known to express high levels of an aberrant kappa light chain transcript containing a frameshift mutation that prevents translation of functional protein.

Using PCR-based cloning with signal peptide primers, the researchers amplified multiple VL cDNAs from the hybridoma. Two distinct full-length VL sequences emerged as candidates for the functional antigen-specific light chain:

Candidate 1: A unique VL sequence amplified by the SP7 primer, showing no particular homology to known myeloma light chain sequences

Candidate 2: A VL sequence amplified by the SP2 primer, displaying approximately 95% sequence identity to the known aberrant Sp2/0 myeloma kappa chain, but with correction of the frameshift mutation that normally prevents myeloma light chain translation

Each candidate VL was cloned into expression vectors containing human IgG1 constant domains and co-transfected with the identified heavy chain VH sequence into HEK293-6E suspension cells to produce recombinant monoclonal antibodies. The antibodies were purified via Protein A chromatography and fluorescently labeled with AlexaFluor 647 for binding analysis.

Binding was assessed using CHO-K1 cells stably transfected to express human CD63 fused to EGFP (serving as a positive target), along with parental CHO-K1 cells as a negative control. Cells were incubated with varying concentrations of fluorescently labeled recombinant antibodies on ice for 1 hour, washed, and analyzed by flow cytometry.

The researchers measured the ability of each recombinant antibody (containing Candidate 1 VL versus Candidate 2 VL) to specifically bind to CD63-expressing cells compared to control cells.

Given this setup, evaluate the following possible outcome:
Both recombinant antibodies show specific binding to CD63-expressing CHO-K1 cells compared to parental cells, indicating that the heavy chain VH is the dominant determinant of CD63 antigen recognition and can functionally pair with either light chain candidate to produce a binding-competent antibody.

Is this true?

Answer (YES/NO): NO